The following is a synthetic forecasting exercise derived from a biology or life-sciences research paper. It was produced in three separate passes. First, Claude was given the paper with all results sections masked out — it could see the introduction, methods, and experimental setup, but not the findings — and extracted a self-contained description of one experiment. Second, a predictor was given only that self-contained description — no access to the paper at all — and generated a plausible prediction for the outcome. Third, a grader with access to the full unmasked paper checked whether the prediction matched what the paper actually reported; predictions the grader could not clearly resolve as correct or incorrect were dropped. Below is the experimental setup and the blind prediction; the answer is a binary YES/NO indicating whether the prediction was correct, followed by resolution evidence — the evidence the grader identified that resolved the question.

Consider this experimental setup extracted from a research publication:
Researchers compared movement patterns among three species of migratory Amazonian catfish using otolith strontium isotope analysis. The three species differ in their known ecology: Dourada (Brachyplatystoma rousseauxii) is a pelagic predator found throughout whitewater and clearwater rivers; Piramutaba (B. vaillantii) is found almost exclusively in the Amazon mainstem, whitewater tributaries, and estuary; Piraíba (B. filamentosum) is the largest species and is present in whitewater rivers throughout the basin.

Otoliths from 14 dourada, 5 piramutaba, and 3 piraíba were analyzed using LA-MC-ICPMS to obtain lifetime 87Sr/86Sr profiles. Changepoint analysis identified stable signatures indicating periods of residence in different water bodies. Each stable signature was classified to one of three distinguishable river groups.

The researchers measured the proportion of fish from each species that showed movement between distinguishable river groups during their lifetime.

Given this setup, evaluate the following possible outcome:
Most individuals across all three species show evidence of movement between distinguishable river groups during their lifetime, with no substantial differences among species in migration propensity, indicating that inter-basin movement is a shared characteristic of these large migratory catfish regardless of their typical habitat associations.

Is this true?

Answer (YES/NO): NO